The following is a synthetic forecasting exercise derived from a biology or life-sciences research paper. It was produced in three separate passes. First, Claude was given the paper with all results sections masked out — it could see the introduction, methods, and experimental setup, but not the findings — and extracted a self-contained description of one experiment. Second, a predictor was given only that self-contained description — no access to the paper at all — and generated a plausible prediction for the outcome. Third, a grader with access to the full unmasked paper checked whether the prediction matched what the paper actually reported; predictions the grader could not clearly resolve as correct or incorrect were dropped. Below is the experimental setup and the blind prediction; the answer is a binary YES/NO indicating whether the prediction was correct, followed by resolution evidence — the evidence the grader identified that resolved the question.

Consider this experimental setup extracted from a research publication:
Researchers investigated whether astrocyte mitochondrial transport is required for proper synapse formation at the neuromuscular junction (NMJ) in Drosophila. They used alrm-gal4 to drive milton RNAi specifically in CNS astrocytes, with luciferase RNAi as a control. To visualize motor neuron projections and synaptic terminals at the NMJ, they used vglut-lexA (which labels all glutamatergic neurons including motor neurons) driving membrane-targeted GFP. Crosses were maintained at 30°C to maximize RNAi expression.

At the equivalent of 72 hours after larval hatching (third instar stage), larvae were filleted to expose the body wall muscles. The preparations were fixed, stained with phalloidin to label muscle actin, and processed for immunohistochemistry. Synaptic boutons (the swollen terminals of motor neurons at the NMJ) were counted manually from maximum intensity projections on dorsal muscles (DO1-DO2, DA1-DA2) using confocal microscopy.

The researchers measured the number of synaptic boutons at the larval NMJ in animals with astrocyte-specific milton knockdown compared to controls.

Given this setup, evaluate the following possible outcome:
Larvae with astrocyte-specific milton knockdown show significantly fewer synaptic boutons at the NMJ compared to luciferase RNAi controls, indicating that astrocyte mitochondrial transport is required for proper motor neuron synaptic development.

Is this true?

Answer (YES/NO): NO